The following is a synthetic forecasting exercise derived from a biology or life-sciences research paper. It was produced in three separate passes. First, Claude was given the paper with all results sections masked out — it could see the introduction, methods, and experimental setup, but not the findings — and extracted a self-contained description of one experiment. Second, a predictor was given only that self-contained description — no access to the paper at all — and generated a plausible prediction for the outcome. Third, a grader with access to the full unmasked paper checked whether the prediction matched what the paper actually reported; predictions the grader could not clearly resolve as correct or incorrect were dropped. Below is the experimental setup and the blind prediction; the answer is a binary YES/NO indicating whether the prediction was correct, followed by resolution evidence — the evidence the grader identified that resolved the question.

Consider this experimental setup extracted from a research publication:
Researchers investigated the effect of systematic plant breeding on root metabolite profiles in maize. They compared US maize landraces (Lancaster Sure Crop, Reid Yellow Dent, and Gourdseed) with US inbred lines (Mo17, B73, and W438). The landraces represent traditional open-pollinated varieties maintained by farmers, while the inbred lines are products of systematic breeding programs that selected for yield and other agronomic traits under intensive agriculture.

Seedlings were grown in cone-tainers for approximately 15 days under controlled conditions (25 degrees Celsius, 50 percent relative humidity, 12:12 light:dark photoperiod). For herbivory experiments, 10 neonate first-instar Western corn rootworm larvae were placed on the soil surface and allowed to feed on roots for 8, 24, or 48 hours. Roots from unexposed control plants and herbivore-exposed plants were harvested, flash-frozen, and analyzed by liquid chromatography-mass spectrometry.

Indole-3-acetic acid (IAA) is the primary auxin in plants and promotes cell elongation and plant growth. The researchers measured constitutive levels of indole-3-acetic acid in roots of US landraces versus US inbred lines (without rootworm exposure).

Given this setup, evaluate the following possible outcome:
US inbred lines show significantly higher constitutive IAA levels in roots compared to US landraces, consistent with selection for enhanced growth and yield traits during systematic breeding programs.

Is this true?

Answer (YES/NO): NO